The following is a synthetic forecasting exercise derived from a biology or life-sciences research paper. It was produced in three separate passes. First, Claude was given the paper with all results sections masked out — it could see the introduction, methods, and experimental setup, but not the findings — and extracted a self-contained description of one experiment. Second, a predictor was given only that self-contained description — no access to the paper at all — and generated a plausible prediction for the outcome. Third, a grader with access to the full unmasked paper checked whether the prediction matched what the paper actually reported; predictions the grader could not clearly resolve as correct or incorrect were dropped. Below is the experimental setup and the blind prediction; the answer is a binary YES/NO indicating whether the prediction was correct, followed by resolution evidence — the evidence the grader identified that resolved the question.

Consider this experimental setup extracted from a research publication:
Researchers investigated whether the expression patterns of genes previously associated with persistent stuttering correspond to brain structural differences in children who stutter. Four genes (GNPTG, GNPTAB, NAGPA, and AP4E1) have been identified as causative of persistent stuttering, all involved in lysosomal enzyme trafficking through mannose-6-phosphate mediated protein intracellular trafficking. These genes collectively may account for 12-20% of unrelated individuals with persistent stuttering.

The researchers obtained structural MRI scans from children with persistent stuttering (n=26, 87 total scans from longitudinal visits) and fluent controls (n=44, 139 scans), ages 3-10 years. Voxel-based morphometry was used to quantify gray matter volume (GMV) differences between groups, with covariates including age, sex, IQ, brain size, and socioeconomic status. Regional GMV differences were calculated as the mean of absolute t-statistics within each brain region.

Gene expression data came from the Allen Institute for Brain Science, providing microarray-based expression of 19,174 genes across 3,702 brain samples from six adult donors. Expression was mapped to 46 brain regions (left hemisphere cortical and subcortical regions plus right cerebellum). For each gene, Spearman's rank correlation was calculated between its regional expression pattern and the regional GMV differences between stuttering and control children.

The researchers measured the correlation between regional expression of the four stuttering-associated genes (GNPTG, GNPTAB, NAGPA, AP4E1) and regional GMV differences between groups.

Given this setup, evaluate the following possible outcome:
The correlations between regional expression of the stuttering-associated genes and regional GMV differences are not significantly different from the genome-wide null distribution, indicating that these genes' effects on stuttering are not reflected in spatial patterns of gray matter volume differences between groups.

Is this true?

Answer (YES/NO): NO